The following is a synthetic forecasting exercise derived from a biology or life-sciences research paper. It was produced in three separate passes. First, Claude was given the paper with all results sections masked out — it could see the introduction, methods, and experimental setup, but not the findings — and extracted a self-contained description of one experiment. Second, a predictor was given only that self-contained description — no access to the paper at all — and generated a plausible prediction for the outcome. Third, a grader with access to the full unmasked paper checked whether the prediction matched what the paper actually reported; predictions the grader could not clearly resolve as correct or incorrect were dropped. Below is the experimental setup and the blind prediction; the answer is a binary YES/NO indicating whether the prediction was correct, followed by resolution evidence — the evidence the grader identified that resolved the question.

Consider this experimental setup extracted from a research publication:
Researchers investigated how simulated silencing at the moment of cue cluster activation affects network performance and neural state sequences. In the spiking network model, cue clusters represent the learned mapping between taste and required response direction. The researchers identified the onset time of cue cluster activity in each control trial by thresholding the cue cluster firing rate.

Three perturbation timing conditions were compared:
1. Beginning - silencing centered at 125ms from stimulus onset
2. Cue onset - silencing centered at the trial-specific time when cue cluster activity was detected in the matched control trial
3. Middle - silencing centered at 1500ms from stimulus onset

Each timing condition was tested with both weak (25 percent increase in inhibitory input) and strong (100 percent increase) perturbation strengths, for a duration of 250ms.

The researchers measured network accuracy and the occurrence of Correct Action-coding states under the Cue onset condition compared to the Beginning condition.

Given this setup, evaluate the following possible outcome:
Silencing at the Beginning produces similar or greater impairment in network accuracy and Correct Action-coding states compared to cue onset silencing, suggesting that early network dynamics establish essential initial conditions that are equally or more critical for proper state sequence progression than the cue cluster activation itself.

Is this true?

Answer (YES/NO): NO